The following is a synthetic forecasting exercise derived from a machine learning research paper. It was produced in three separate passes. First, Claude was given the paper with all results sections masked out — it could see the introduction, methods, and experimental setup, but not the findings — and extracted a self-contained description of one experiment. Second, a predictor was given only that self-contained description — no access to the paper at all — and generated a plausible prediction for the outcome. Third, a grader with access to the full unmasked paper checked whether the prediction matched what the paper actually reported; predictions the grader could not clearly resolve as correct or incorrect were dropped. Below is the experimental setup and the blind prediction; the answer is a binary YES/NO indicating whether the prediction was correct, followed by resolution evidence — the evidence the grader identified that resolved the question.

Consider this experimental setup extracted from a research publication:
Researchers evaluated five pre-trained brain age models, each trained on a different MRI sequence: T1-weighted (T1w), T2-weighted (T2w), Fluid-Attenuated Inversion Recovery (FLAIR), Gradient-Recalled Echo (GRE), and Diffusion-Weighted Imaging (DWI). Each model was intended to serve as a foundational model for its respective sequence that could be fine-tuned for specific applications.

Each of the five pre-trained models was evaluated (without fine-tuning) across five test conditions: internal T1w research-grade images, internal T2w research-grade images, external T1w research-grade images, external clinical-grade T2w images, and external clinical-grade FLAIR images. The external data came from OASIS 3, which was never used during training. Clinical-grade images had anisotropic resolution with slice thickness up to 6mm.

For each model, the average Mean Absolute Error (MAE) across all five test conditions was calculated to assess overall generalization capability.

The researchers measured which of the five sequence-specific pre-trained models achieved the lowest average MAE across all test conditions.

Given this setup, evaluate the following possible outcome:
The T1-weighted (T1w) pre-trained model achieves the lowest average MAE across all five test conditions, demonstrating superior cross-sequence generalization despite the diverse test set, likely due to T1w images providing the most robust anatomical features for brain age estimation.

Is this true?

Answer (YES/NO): NO